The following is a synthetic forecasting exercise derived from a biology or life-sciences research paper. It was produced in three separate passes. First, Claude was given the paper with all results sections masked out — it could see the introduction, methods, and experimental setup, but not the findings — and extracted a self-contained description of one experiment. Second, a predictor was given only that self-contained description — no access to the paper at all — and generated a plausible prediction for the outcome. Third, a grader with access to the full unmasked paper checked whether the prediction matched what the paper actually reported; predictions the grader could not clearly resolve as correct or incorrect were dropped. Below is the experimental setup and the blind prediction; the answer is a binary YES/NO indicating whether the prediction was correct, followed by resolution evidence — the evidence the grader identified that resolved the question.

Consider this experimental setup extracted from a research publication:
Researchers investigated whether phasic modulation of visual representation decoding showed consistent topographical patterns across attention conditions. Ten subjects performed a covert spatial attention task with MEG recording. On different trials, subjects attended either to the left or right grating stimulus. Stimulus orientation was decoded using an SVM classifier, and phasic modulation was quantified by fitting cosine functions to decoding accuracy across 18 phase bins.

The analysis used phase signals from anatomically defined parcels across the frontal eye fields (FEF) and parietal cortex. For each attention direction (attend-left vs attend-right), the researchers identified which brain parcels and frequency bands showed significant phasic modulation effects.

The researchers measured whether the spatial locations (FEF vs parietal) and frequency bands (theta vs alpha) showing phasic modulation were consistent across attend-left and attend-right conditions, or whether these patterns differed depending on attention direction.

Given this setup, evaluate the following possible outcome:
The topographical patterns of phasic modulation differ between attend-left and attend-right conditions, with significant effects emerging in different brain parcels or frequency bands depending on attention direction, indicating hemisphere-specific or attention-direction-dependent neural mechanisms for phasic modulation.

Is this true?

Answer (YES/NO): YES